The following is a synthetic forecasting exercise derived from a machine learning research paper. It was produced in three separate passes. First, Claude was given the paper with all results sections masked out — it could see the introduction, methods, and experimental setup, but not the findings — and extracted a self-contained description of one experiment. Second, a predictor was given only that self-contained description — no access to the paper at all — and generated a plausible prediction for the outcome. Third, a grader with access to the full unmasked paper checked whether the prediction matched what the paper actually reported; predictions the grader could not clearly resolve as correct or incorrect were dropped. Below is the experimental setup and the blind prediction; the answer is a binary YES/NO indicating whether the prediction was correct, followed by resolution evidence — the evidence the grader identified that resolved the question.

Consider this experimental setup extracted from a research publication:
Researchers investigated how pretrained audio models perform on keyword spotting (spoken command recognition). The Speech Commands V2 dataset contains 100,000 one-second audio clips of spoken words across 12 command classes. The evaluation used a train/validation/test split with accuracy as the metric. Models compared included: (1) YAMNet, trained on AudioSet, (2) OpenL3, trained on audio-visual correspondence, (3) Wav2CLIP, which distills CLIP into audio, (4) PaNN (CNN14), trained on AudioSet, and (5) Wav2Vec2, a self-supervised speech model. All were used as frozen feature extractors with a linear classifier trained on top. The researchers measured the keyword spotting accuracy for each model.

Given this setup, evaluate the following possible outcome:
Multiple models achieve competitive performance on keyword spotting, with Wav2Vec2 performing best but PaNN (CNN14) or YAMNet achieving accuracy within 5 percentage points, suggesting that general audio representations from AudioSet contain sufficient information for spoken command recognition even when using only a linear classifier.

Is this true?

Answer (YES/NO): NO